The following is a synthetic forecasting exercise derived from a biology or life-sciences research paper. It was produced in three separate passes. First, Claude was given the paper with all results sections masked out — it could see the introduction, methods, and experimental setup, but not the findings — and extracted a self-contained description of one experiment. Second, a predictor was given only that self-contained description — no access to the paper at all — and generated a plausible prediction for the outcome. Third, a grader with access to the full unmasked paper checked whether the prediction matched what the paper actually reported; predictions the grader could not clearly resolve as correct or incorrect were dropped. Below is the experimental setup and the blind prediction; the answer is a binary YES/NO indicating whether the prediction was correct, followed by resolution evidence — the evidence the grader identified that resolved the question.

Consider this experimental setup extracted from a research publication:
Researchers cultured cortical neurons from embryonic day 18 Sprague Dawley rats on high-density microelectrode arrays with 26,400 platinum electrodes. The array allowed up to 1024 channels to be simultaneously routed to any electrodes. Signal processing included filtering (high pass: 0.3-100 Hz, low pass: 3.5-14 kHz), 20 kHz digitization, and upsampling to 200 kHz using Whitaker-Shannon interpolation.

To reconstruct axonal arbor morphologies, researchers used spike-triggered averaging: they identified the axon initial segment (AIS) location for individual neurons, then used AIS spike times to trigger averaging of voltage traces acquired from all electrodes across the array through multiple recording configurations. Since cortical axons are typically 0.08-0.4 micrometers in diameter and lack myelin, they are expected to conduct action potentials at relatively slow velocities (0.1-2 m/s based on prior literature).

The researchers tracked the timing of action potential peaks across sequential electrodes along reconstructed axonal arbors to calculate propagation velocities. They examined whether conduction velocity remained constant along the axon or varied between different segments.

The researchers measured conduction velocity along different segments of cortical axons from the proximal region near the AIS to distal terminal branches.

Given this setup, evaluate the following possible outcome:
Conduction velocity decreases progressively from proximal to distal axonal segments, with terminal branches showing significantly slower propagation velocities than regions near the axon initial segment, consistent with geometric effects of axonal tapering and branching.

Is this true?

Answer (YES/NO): NO